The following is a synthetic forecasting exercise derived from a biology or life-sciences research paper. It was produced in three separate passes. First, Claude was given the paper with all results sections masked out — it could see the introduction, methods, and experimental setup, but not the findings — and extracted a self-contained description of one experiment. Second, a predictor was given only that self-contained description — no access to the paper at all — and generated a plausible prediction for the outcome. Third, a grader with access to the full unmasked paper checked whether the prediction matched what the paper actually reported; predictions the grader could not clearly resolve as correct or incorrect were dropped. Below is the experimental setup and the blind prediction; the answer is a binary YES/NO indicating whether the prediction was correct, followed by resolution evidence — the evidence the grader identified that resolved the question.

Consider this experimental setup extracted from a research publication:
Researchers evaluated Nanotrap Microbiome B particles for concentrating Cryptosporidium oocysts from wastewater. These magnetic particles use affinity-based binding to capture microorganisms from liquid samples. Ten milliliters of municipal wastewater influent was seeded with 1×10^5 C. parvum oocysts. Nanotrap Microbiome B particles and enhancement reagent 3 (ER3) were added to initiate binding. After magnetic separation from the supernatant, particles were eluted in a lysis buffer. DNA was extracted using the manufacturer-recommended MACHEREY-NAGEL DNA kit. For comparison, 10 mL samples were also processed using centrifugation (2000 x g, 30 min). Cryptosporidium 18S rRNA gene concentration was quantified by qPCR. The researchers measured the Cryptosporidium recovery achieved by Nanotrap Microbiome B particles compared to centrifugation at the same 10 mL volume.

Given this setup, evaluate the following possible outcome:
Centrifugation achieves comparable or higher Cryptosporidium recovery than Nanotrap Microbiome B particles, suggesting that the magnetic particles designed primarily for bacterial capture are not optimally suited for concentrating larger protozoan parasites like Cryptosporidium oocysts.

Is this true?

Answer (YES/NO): NO